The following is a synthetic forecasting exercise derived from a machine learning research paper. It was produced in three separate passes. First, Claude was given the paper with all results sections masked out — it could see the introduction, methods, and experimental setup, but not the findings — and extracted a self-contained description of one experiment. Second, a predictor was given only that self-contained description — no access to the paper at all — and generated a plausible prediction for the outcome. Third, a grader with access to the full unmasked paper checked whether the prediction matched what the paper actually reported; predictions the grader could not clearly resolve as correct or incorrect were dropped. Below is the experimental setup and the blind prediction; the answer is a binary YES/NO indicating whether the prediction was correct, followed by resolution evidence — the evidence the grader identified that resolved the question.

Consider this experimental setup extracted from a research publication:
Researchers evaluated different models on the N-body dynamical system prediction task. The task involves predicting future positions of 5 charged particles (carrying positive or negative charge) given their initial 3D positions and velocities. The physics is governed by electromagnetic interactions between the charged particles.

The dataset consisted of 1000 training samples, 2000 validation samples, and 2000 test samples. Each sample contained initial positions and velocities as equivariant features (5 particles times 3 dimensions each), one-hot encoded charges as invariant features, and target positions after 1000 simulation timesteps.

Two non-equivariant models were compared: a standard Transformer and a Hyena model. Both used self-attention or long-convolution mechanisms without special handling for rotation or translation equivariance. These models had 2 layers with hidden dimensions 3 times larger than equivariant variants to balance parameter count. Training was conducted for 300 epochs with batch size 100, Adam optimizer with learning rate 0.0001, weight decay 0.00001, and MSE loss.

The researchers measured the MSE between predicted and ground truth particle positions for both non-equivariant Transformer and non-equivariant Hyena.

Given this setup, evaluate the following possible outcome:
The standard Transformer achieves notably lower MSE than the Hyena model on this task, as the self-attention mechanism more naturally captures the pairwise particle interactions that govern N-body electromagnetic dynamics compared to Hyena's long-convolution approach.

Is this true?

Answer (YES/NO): NO